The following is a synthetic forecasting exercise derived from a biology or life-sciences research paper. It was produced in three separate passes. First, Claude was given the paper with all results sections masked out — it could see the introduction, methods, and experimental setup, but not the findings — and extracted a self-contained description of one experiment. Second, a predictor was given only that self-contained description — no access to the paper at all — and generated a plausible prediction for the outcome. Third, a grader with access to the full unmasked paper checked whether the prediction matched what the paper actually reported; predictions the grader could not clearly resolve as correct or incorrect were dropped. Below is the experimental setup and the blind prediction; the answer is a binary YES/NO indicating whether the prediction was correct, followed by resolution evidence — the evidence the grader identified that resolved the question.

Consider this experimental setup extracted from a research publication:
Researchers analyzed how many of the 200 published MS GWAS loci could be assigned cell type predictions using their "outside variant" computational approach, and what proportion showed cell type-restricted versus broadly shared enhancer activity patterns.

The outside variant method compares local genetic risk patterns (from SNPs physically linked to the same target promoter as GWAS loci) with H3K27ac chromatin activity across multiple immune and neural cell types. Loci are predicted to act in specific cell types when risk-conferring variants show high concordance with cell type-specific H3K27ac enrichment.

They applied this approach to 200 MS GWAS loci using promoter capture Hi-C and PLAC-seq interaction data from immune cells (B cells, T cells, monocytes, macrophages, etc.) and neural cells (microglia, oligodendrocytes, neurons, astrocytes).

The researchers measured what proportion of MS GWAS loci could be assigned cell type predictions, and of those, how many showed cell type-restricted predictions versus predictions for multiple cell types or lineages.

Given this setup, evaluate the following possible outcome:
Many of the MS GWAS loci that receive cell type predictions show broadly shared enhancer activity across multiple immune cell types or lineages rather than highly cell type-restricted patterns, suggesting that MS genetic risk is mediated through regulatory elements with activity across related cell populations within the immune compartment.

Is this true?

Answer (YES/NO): NO